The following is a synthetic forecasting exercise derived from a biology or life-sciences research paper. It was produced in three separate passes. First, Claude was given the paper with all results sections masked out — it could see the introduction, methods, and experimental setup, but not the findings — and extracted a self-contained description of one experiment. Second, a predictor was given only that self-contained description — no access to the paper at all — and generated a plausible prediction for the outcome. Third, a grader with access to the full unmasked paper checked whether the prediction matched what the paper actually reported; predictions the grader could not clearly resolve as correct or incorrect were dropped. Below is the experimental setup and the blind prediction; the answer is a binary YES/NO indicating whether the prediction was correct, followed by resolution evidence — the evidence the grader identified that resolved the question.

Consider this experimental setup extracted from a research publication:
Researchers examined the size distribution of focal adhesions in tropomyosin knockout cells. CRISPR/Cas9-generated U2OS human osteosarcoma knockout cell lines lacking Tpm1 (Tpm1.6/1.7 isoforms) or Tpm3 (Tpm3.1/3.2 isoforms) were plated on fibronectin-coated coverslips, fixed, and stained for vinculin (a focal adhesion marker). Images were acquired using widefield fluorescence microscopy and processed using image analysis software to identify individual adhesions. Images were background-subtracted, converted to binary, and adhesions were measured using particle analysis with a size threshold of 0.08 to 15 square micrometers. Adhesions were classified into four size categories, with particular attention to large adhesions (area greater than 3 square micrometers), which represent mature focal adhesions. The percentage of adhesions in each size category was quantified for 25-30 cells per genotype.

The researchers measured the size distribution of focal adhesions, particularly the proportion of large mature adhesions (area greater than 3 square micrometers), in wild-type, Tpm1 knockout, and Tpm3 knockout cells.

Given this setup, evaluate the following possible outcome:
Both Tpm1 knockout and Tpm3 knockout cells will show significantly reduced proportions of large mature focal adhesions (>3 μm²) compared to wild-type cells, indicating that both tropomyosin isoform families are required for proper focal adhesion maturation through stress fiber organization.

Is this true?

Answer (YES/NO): NO